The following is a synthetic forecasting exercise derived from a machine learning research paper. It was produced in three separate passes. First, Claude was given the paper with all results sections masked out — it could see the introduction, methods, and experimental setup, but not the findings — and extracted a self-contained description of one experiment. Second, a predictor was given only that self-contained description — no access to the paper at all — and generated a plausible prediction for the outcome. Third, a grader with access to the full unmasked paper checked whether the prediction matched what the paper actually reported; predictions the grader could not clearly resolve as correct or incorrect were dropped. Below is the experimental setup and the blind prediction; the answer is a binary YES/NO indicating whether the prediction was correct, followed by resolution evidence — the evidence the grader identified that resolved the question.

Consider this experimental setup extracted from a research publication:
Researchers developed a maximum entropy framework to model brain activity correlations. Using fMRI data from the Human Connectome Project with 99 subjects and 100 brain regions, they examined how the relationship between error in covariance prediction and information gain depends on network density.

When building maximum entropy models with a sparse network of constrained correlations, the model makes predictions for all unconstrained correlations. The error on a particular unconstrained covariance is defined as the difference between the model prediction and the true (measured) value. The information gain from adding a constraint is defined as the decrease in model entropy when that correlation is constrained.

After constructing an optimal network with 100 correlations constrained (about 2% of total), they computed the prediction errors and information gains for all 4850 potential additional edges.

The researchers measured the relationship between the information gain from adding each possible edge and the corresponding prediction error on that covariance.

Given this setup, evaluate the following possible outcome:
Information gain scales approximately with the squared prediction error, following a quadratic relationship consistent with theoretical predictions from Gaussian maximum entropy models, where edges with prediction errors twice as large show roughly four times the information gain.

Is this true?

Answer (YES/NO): YES